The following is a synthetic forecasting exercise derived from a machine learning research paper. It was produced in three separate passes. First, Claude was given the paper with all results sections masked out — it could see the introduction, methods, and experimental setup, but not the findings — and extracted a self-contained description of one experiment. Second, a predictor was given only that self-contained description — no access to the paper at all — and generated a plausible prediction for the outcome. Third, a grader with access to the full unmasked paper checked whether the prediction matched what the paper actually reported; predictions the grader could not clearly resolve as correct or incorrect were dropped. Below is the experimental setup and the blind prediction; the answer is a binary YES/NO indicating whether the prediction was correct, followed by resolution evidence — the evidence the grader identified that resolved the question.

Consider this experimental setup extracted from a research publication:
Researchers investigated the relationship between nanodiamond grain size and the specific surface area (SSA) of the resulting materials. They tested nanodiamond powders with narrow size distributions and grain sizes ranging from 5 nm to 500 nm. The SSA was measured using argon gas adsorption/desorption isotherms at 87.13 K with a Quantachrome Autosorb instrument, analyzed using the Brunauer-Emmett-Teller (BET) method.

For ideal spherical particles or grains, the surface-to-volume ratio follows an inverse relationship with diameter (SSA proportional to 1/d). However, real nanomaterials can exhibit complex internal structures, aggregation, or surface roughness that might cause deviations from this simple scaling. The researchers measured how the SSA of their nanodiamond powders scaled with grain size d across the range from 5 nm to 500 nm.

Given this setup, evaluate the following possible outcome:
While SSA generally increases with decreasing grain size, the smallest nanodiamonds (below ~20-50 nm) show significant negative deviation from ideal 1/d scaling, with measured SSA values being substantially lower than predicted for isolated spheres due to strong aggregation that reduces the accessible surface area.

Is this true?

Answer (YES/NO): NO